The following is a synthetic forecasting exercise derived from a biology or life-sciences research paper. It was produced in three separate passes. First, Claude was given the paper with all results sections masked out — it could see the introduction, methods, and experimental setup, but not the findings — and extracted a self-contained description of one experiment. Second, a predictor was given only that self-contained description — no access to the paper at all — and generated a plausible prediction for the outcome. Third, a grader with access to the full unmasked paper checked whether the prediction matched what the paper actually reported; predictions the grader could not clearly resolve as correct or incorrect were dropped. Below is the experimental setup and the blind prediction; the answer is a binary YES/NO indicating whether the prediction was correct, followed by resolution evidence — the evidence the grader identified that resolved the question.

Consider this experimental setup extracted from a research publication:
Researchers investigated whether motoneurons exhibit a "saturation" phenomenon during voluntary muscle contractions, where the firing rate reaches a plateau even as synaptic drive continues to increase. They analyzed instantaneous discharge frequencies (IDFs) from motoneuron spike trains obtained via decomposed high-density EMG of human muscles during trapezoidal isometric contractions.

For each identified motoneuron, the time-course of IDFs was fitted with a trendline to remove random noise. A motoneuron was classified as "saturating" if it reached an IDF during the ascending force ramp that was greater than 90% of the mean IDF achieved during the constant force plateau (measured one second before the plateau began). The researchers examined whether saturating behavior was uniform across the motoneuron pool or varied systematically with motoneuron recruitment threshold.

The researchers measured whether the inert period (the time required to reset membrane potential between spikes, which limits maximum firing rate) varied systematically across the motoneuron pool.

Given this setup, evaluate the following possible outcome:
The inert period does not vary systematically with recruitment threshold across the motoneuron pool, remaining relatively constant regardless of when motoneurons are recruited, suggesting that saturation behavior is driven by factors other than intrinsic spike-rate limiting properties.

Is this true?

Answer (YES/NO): NO